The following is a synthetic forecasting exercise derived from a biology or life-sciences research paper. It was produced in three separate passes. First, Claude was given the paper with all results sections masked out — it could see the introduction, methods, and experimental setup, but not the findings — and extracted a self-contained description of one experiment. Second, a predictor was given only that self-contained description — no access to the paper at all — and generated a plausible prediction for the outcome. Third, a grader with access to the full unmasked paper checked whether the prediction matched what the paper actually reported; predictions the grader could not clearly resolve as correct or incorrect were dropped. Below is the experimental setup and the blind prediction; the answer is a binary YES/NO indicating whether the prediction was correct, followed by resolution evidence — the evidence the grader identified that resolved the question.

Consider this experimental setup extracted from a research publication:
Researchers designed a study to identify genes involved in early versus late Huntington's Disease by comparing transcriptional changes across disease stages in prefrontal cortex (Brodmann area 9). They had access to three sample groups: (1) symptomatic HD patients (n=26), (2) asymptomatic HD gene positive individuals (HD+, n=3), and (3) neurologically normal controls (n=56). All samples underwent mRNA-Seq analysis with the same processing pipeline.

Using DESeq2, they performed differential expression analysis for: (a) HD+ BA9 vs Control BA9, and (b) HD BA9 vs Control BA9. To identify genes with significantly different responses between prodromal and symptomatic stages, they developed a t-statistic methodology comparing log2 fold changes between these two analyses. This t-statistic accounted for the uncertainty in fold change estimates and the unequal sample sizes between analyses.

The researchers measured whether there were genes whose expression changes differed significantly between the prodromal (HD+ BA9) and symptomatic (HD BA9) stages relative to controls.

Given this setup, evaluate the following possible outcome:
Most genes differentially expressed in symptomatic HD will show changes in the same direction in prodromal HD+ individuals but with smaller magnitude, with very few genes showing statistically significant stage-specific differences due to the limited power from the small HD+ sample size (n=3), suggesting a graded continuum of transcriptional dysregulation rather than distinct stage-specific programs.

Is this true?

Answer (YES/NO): NO